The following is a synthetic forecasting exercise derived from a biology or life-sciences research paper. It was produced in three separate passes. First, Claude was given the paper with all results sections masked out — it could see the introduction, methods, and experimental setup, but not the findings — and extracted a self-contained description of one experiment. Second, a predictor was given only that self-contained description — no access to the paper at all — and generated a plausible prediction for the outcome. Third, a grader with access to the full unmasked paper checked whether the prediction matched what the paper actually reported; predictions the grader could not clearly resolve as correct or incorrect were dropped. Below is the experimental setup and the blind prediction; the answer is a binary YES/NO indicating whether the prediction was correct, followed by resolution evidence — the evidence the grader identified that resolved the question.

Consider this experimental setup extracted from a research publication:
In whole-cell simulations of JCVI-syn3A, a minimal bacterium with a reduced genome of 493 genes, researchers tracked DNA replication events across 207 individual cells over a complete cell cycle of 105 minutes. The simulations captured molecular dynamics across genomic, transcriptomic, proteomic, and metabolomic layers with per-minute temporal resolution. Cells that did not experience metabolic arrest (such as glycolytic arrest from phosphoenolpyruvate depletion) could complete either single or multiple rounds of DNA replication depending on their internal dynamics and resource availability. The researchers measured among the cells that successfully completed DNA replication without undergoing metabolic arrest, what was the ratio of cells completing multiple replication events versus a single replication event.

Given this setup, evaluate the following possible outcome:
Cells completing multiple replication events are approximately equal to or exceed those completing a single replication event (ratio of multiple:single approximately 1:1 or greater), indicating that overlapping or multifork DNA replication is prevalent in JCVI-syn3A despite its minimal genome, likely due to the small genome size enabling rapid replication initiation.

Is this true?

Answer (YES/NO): YES